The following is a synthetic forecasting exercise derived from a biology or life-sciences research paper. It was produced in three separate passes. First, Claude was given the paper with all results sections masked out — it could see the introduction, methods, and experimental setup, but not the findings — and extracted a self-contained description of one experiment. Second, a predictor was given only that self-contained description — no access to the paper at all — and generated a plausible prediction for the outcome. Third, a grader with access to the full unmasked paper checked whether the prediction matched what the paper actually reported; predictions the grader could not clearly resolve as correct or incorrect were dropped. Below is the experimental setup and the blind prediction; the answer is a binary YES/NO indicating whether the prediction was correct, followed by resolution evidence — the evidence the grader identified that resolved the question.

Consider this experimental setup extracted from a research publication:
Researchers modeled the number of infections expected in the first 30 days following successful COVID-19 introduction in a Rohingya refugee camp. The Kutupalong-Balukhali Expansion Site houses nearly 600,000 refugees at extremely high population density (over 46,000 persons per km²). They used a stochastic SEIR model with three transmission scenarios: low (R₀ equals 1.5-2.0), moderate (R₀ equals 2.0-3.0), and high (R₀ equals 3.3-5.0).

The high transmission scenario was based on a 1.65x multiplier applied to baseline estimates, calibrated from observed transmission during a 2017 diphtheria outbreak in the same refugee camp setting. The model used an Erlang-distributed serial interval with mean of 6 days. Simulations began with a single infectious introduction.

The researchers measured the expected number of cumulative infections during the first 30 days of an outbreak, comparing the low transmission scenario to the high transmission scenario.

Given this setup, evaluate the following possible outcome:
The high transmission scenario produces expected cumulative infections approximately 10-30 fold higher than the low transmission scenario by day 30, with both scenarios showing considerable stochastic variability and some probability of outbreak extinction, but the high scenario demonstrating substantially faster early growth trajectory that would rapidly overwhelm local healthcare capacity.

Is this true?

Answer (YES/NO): NO